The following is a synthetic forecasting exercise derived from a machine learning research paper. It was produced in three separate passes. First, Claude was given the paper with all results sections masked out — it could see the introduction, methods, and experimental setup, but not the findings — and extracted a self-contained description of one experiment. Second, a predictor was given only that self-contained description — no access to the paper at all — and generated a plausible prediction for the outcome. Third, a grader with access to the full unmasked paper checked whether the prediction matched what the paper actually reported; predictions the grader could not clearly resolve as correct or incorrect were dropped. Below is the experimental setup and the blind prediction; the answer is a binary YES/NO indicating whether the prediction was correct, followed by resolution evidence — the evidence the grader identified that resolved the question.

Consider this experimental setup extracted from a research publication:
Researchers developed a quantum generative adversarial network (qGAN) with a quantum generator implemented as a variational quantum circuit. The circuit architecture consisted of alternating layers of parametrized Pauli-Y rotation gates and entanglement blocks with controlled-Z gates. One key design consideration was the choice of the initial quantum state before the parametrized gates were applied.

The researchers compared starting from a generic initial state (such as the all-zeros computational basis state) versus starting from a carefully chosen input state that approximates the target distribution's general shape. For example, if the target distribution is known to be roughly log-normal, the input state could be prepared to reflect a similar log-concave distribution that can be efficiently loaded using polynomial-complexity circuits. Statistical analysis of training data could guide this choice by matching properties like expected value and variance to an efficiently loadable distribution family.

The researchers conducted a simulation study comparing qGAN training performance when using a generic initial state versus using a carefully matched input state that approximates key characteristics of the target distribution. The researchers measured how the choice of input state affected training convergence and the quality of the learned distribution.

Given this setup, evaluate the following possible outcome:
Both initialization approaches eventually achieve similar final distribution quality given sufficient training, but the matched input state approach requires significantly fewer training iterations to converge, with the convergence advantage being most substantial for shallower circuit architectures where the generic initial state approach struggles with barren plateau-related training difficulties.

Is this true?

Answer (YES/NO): NO